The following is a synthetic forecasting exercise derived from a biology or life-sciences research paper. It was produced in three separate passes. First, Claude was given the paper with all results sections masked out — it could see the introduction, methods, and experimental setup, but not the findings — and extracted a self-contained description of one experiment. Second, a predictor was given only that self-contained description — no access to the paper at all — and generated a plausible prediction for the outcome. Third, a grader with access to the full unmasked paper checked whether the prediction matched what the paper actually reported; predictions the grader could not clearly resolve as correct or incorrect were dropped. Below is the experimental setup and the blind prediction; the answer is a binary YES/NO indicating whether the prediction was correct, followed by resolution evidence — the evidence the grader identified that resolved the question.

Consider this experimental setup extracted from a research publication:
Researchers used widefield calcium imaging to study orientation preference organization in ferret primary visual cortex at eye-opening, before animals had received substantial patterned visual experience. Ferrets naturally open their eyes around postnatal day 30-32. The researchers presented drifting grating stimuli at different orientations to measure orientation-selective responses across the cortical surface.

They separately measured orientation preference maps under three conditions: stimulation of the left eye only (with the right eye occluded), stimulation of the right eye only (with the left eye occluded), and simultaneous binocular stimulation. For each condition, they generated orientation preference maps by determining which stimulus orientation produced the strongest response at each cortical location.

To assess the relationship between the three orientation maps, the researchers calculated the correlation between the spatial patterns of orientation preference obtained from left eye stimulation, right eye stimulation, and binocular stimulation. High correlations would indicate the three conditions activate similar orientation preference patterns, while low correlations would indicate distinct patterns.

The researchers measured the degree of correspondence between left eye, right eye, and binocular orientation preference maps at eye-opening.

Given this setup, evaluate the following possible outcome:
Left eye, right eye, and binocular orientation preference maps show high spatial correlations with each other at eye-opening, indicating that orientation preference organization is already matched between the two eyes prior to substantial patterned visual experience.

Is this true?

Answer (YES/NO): NO